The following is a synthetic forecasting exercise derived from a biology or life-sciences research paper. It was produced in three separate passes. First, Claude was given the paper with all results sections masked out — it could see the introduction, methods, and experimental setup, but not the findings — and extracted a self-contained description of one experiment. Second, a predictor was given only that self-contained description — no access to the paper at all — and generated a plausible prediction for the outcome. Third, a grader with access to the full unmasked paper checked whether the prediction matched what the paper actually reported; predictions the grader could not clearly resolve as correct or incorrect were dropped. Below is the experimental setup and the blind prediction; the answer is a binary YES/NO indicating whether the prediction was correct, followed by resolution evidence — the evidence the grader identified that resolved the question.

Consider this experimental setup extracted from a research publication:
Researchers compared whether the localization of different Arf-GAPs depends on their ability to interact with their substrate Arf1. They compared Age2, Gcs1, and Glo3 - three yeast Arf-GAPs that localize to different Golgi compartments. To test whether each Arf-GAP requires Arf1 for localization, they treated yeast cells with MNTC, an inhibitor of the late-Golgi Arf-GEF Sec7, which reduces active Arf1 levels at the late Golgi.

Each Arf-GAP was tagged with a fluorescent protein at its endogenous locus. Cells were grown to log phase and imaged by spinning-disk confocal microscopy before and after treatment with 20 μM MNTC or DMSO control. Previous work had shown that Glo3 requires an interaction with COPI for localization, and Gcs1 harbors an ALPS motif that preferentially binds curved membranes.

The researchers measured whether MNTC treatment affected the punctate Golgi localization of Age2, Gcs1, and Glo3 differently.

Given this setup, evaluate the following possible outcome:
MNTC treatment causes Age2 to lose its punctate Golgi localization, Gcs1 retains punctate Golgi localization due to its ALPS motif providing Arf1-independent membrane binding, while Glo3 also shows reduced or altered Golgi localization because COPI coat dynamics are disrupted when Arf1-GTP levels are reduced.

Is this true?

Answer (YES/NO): NO